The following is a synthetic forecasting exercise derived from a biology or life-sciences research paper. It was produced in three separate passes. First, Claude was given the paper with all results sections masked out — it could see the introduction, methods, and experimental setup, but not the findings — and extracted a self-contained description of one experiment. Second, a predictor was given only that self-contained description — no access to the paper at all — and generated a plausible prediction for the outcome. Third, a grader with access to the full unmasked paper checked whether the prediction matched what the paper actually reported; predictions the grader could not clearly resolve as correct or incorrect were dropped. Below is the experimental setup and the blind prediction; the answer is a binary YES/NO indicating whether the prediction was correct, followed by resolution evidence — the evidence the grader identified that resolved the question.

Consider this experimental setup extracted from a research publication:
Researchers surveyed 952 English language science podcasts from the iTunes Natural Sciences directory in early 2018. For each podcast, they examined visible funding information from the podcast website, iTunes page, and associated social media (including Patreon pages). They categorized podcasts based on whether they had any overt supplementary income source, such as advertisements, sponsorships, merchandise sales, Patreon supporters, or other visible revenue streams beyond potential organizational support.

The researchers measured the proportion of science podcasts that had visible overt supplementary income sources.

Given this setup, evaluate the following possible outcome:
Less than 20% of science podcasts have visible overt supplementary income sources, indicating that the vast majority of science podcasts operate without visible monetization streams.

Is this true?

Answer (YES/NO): NO